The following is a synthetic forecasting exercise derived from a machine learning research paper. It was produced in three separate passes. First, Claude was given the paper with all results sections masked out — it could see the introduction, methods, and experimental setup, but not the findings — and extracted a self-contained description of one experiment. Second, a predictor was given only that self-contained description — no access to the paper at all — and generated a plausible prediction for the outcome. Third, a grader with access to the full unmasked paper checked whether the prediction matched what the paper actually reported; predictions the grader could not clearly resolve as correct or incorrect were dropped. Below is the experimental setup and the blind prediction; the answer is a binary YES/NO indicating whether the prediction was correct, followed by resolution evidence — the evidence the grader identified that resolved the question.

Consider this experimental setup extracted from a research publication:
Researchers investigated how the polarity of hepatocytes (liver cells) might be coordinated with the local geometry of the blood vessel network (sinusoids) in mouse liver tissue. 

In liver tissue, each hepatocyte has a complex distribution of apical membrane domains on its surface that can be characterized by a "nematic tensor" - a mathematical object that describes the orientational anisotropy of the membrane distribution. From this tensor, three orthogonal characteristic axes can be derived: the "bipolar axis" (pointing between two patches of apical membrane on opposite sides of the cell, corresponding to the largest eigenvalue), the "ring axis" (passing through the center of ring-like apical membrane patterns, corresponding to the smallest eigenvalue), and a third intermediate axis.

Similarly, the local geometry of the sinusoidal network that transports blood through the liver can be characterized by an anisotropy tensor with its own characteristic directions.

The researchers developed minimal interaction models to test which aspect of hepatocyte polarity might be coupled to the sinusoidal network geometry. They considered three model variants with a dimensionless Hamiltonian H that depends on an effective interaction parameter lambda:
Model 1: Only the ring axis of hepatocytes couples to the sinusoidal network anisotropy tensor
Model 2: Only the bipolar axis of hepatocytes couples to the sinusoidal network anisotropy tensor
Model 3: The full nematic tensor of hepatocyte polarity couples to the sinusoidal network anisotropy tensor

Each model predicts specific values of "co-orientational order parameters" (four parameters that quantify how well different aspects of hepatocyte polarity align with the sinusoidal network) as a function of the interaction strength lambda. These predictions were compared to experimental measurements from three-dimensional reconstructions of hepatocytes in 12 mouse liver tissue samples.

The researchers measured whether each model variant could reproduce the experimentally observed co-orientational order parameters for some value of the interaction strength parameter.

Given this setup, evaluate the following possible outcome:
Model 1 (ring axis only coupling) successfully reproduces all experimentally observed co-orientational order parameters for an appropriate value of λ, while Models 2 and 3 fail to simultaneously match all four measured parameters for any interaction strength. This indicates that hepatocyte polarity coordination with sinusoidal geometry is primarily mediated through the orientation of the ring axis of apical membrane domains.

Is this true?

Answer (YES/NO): YES